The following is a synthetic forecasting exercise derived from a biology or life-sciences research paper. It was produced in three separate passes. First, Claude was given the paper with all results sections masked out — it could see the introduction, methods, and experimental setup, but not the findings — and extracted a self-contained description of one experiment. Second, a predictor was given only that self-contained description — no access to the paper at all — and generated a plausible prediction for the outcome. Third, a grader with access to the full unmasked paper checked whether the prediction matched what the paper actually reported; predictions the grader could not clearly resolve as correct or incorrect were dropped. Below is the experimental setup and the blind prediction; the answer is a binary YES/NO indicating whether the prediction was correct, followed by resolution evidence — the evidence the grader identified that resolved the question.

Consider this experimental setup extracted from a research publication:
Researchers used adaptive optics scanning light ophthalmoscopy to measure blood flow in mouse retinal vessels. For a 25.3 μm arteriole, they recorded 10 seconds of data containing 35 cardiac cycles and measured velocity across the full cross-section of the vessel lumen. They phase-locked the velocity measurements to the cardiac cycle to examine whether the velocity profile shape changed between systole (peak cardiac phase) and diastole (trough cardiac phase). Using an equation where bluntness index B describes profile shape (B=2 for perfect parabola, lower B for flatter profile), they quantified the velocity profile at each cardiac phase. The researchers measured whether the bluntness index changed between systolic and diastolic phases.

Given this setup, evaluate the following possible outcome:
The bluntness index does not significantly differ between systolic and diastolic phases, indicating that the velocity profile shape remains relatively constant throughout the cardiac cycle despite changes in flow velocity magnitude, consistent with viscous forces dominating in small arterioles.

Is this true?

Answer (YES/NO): NO